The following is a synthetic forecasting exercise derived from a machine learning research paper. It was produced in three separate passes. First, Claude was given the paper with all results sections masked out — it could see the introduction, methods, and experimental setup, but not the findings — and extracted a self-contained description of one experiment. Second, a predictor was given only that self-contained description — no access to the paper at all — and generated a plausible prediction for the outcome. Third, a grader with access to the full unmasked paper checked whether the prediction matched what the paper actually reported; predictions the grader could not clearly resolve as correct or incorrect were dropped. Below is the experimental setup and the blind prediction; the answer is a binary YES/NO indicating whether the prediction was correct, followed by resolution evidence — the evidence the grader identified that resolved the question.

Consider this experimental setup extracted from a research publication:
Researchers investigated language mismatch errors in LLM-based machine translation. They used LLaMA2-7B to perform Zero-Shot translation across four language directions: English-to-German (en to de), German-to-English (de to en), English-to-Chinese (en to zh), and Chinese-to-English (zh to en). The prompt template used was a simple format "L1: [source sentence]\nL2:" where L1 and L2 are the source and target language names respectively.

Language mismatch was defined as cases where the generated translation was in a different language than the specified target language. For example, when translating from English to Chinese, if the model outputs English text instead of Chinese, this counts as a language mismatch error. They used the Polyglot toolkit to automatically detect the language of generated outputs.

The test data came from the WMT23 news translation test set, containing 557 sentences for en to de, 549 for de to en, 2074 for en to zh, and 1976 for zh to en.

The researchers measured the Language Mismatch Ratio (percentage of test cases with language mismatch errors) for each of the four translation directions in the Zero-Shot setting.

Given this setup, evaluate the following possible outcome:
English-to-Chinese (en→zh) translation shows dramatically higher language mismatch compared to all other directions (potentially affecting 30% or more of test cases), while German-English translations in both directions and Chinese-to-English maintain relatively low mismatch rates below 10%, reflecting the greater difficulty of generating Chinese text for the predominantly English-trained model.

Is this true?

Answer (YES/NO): NO